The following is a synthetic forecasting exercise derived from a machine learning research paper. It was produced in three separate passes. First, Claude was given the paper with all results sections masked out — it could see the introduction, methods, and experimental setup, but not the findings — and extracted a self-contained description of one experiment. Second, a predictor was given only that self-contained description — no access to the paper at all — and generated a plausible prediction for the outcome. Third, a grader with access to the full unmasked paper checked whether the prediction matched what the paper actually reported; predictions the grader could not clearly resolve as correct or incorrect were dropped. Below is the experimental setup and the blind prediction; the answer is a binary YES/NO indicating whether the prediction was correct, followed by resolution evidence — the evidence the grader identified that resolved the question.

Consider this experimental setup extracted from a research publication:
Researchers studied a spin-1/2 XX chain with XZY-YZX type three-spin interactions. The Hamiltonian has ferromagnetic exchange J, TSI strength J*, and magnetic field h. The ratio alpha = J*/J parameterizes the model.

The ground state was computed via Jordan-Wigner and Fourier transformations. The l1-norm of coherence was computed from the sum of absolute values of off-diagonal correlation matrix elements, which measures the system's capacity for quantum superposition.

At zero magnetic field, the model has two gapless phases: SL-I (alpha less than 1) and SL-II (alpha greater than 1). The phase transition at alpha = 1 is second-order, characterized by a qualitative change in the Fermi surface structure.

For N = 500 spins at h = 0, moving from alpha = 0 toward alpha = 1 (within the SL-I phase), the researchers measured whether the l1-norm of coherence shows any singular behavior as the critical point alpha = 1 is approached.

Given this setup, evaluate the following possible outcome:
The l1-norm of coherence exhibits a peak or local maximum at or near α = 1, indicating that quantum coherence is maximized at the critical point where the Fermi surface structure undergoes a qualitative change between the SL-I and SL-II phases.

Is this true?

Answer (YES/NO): NO